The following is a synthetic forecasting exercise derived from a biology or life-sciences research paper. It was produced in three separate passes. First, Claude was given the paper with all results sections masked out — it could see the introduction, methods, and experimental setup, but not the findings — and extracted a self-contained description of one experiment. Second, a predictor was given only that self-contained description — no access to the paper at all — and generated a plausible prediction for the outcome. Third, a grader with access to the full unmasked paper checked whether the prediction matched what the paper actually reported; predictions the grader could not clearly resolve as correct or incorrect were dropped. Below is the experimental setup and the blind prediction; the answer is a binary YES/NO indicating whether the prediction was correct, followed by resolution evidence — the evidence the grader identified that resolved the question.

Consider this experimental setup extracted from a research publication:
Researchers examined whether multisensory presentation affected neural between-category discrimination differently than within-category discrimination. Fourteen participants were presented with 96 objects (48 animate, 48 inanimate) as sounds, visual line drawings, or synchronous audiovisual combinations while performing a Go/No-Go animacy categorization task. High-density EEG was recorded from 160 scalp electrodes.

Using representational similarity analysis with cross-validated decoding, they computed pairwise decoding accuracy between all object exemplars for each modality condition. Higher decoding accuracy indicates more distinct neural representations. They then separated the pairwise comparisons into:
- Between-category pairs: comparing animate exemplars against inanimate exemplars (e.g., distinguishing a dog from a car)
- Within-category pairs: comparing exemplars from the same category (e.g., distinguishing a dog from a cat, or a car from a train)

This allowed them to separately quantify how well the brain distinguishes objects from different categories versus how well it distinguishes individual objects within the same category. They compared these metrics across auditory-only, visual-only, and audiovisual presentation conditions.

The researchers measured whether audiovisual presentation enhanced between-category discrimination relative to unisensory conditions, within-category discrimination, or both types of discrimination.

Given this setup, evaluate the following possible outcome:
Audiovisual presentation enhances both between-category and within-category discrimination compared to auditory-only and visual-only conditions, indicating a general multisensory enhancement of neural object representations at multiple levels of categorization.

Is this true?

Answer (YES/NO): YES